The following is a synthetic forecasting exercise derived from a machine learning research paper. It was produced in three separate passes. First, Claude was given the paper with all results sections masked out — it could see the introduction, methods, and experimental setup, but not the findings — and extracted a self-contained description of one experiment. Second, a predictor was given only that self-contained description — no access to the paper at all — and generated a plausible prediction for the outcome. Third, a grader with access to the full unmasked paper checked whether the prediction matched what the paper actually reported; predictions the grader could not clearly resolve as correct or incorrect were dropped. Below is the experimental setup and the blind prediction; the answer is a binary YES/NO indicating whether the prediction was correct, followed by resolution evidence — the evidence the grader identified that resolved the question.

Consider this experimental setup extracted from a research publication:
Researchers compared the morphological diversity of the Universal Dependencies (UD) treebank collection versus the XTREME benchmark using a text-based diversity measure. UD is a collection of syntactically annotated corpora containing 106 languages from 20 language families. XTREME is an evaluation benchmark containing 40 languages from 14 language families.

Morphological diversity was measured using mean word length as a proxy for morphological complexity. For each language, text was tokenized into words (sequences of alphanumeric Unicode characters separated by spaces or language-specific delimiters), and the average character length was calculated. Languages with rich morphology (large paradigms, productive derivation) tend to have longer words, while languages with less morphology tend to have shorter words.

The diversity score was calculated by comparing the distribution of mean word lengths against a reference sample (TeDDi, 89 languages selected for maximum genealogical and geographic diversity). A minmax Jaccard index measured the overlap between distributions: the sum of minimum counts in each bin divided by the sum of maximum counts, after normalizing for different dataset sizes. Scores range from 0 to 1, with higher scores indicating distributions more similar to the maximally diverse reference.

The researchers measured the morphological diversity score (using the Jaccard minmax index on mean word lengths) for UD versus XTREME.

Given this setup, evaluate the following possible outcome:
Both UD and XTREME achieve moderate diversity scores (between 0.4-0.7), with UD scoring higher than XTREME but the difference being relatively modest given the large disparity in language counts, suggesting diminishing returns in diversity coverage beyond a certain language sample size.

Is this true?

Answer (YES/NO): NO